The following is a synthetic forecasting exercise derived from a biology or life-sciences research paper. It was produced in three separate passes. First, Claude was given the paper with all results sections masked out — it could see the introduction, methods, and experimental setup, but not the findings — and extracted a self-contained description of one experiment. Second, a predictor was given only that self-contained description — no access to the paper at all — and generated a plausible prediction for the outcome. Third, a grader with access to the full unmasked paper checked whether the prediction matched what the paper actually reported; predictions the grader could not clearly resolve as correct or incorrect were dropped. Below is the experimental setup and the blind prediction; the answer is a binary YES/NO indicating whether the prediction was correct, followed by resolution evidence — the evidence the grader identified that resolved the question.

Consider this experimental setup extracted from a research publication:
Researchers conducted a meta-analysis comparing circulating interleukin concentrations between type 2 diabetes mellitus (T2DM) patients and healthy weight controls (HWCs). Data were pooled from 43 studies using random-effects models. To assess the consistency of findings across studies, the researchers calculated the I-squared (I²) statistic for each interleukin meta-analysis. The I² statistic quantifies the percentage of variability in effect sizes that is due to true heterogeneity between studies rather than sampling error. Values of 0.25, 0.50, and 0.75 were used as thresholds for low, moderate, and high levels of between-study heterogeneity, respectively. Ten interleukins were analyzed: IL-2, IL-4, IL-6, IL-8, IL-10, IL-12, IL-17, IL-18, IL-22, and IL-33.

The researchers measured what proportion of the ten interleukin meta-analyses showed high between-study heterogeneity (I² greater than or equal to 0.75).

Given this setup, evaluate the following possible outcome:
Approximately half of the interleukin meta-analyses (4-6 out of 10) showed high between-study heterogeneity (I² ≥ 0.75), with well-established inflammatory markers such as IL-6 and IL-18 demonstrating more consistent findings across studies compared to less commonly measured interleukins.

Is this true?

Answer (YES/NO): NO